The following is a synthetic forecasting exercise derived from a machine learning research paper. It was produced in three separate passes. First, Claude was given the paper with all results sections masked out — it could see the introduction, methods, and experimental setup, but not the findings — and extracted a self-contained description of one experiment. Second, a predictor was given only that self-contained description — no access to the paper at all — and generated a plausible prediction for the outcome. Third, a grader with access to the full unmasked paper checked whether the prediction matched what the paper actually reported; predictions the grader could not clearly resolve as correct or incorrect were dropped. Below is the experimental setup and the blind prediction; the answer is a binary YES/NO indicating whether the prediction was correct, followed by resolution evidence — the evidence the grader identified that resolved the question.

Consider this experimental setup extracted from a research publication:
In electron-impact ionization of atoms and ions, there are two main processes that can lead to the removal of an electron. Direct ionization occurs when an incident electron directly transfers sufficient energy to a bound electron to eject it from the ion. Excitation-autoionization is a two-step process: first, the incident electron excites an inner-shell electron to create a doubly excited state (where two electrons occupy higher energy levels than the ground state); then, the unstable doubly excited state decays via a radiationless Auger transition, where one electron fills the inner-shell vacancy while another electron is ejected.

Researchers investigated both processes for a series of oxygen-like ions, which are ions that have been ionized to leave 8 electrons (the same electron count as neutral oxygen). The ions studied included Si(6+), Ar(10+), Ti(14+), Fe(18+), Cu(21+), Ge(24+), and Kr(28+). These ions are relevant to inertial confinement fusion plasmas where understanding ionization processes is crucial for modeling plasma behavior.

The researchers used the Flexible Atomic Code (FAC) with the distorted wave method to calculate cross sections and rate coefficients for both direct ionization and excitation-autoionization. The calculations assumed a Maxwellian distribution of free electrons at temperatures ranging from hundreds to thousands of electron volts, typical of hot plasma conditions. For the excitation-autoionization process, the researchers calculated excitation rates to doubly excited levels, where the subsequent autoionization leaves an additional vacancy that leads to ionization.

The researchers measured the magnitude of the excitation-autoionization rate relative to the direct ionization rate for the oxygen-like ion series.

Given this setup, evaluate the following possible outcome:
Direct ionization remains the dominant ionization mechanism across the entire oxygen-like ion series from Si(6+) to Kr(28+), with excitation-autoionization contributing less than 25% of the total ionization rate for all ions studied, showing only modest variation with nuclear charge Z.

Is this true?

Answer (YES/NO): YES